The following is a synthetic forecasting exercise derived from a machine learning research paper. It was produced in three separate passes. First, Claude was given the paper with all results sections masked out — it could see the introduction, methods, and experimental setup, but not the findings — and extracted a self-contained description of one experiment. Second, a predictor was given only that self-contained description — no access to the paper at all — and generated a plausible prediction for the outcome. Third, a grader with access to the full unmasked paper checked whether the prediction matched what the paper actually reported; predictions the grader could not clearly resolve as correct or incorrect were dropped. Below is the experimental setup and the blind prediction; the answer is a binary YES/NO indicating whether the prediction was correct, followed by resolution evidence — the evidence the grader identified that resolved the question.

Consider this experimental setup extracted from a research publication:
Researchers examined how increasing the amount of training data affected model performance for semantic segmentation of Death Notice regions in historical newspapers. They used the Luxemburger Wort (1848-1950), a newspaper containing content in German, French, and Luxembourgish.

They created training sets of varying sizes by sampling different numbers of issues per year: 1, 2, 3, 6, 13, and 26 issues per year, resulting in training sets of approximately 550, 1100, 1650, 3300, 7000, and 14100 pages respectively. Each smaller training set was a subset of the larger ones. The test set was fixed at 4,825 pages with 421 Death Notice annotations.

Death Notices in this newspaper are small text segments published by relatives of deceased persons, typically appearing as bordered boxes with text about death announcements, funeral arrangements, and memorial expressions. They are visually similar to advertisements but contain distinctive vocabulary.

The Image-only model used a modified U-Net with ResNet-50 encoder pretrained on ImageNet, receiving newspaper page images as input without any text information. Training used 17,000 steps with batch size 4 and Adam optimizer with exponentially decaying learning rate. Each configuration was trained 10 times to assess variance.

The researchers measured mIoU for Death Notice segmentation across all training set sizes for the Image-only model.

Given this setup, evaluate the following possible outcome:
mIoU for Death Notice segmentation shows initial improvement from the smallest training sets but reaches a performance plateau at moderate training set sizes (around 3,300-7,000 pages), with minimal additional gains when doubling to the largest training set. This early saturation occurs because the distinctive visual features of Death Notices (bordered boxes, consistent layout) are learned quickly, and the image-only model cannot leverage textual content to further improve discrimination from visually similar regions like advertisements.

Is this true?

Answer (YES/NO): NO